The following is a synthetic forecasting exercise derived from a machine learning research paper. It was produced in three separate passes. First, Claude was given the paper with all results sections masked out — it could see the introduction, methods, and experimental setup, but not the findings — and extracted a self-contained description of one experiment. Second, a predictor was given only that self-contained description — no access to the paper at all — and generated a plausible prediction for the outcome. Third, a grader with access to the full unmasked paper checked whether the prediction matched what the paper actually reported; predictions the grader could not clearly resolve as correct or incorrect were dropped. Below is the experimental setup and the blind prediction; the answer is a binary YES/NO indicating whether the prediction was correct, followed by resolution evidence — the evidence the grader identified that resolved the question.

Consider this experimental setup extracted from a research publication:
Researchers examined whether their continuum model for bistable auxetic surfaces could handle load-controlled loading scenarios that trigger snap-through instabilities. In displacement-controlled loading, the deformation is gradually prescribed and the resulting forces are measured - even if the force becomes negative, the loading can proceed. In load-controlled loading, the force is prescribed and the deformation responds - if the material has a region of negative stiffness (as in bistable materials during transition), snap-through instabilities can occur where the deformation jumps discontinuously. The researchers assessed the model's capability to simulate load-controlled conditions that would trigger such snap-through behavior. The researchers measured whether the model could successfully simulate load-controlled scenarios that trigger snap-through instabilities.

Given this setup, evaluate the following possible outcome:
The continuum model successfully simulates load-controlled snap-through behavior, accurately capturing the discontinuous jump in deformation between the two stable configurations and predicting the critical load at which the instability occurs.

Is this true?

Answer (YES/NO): NO